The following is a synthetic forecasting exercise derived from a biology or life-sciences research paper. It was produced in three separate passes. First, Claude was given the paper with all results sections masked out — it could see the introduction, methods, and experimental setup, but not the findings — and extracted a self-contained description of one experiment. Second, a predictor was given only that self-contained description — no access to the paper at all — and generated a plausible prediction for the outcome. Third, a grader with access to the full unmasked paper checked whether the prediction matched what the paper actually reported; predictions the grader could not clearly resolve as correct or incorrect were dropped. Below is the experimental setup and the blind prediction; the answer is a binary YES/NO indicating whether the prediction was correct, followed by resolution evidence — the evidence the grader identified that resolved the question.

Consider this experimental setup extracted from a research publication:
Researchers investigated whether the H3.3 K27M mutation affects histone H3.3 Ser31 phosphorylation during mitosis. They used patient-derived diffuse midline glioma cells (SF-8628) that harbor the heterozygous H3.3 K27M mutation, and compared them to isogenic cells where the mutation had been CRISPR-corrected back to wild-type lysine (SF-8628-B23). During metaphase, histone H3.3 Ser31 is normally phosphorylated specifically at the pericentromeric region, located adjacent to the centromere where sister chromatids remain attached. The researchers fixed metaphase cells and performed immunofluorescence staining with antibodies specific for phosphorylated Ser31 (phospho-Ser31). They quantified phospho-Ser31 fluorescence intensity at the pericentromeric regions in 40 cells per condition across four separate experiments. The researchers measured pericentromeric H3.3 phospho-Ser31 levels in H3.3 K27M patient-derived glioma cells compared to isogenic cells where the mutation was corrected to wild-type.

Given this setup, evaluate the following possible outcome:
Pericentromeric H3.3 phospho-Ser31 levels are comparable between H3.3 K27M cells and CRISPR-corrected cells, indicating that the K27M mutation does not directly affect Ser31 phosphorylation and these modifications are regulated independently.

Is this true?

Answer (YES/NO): NO